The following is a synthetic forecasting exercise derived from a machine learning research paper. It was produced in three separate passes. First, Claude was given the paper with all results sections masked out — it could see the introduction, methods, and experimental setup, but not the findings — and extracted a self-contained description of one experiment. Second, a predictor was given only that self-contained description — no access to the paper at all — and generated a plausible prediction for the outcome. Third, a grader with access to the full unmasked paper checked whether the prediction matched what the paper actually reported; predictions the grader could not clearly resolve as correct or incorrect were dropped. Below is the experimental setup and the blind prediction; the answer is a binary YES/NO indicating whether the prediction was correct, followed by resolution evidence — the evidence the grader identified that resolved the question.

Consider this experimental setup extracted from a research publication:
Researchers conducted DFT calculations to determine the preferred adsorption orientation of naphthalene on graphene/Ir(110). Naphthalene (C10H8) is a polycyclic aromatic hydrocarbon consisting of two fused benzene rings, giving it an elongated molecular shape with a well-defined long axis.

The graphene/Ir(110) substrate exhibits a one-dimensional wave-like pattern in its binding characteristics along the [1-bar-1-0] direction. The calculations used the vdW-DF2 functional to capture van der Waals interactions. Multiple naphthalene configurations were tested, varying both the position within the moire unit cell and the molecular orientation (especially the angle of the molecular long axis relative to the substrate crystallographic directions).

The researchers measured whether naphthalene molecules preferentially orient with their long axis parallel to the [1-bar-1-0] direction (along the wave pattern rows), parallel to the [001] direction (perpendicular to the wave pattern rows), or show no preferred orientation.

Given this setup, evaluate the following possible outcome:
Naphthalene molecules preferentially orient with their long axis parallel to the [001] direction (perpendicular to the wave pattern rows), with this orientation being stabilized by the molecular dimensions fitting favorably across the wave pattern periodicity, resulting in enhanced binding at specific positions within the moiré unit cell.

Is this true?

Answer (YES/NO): YES